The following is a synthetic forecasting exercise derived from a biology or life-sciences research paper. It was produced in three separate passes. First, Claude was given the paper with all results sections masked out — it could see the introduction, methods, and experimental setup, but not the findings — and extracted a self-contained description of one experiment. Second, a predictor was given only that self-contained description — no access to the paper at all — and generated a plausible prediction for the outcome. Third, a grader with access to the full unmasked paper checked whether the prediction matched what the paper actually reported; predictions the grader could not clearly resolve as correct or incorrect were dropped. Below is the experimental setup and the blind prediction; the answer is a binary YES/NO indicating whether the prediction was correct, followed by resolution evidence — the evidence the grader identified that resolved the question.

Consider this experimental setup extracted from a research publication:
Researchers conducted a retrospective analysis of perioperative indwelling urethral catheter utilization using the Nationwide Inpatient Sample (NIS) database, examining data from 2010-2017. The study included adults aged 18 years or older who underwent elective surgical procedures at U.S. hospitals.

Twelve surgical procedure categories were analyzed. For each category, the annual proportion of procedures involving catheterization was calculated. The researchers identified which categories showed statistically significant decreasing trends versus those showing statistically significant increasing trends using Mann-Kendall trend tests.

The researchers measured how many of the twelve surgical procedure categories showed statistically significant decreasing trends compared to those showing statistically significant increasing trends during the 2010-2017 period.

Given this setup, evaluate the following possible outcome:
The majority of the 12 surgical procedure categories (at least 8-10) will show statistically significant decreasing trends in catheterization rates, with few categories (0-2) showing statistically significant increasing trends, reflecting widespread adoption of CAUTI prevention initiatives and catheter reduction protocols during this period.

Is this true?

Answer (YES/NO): NO